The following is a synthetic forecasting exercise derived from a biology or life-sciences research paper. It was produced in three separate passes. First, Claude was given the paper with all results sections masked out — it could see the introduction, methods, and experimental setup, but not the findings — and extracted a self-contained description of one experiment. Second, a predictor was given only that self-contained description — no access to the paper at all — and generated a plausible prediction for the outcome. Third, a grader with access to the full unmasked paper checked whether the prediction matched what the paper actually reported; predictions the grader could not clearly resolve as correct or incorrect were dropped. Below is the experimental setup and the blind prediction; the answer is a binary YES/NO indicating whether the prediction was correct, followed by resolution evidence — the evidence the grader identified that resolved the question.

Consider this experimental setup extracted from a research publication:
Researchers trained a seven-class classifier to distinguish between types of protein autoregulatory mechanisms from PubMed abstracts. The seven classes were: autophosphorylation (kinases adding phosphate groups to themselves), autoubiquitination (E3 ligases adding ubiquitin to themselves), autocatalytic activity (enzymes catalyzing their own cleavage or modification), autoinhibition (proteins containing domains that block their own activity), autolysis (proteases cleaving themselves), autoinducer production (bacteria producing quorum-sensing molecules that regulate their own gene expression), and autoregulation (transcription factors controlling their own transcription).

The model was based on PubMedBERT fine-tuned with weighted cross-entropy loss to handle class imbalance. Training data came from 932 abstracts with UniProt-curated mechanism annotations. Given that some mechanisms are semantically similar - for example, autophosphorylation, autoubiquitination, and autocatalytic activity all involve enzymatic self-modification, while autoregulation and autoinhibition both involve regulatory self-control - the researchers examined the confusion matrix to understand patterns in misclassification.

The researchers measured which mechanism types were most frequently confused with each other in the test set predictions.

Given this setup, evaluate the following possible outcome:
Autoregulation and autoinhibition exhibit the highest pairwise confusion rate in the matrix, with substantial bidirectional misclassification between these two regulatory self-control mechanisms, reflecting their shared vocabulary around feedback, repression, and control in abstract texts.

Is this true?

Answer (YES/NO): NO